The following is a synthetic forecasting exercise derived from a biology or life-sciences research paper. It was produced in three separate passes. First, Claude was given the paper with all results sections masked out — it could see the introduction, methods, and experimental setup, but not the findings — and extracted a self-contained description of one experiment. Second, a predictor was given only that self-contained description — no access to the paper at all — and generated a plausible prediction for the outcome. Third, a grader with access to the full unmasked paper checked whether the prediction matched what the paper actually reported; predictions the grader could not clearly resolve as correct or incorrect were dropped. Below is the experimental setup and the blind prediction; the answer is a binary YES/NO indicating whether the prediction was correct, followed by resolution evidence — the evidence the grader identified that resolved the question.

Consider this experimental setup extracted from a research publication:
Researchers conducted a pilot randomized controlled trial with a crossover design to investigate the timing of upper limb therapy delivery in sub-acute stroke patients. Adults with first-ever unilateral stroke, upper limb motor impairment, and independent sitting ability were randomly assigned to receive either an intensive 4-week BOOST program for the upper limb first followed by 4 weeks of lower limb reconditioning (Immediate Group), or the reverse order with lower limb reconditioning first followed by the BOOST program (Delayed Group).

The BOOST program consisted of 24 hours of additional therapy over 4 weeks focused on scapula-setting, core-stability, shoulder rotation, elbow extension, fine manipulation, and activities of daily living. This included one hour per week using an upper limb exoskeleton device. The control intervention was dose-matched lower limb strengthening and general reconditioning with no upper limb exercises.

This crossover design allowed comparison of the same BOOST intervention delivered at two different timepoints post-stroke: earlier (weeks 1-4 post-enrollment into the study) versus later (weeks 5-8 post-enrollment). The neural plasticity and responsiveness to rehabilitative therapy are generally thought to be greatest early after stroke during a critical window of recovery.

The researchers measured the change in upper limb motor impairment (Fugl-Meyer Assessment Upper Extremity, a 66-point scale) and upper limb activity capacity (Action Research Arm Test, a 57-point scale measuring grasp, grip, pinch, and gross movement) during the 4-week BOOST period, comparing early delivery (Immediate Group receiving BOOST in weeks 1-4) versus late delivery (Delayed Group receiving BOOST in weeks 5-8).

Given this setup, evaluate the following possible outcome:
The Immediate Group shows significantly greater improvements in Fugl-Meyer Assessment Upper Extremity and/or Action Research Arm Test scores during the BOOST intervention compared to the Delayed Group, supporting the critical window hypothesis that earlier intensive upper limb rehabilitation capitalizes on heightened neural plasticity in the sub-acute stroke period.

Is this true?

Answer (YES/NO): NO